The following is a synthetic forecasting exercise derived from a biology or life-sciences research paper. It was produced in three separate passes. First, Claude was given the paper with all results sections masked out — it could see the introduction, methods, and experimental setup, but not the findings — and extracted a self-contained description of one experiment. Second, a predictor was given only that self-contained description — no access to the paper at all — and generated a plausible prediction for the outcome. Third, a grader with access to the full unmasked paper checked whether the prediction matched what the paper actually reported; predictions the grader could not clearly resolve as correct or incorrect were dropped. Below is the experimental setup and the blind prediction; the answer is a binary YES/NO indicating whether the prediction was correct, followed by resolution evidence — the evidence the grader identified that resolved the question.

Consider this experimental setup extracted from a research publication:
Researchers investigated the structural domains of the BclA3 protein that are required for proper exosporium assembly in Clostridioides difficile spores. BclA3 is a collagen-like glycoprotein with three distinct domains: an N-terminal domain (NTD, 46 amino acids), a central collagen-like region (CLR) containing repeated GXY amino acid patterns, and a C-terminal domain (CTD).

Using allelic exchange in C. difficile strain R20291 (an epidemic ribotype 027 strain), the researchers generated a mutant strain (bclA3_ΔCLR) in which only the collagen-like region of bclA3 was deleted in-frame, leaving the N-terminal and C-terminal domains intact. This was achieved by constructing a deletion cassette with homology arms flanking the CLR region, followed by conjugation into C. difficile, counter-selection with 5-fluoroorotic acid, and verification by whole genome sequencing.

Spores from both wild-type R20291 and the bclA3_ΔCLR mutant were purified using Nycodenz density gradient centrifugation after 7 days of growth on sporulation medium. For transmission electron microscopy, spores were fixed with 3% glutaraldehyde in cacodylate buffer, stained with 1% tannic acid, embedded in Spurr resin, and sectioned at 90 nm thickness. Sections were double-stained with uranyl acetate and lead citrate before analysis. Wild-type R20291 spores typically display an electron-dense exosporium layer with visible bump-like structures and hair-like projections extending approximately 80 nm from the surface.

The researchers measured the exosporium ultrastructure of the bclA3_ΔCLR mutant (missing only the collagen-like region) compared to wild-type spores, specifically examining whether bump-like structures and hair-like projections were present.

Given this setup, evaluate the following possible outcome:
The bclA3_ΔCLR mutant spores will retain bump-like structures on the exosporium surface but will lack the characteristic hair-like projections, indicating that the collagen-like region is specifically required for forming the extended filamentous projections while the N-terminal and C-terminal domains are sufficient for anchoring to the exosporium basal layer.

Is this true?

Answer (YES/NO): NO